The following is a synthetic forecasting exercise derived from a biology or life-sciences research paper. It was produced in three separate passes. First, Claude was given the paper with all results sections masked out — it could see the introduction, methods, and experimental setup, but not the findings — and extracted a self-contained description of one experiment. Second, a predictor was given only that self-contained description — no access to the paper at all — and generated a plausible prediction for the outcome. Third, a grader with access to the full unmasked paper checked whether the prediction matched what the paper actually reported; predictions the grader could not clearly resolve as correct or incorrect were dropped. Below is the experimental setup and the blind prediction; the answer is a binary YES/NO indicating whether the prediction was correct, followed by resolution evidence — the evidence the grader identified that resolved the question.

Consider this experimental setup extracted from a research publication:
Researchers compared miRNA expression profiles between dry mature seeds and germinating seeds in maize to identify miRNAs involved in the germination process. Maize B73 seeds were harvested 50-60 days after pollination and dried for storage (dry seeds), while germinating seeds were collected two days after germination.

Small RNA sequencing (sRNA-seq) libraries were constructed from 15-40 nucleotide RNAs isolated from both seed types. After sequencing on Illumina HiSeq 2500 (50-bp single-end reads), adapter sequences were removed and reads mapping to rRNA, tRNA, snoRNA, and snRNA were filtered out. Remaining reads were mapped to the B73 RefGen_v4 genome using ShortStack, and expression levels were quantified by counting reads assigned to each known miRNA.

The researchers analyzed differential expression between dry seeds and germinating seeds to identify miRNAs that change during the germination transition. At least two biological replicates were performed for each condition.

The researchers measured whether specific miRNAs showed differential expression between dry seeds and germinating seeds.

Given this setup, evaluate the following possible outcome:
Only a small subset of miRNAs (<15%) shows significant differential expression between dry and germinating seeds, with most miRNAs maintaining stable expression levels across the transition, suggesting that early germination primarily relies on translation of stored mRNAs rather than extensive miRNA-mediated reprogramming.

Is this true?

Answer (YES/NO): NO